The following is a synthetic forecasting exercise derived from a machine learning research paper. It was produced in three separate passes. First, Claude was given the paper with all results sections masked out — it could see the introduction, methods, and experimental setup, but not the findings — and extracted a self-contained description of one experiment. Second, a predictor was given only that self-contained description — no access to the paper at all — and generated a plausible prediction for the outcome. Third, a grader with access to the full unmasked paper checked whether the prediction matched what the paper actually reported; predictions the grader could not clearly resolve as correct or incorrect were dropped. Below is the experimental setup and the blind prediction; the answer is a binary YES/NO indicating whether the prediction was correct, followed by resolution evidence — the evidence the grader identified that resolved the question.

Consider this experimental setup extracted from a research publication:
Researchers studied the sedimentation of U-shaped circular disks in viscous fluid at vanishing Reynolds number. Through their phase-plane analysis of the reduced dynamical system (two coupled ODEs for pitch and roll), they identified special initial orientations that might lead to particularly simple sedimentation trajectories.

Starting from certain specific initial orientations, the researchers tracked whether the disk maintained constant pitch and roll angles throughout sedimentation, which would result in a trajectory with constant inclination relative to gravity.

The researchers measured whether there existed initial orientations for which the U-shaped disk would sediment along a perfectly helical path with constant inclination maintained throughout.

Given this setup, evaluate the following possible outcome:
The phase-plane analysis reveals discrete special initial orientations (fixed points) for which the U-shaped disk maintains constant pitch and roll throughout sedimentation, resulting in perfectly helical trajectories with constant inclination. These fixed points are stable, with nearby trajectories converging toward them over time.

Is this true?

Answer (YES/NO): NO